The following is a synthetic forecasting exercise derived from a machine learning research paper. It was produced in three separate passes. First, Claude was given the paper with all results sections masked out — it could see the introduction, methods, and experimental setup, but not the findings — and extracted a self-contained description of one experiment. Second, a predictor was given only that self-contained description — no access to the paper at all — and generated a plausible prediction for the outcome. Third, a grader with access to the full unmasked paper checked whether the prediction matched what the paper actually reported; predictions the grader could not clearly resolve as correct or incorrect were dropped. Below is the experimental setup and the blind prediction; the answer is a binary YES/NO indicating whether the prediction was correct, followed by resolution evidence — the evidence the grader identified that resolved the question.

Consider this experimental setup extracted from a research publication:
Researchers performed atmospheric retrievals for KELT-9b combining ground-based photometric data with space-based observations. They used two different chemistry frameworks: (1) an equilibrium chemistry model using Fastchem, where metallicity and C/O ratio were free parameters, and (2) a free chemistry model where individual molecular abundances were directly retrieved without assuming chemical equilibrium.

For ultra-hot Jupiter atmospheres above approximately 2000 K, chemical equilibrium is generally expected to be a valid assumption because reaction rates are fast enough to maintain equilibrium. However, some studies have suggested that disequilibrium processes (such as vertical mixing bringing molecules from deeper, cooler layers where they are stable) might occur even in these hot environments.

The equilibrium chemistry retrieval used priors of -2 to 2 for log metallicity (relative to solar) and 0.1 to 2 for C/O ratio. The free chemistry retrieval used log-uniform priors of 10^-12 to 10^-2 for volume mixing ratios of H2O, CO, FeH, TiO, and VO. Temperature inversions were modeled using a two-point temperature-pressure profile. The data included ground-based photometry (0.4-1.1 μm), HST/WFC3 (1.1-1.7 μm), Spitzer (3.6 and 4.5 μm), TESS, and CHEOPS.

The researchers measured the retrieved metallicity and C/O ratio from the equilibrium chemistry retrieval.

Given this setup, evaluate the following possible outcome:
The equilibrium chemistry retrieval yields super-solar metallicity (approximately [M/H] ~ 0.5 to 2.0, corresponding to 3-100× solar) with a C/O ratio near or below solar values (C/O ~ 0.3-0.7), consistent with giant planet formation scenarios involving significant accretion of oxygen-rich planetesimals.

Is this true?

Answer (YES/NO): YES